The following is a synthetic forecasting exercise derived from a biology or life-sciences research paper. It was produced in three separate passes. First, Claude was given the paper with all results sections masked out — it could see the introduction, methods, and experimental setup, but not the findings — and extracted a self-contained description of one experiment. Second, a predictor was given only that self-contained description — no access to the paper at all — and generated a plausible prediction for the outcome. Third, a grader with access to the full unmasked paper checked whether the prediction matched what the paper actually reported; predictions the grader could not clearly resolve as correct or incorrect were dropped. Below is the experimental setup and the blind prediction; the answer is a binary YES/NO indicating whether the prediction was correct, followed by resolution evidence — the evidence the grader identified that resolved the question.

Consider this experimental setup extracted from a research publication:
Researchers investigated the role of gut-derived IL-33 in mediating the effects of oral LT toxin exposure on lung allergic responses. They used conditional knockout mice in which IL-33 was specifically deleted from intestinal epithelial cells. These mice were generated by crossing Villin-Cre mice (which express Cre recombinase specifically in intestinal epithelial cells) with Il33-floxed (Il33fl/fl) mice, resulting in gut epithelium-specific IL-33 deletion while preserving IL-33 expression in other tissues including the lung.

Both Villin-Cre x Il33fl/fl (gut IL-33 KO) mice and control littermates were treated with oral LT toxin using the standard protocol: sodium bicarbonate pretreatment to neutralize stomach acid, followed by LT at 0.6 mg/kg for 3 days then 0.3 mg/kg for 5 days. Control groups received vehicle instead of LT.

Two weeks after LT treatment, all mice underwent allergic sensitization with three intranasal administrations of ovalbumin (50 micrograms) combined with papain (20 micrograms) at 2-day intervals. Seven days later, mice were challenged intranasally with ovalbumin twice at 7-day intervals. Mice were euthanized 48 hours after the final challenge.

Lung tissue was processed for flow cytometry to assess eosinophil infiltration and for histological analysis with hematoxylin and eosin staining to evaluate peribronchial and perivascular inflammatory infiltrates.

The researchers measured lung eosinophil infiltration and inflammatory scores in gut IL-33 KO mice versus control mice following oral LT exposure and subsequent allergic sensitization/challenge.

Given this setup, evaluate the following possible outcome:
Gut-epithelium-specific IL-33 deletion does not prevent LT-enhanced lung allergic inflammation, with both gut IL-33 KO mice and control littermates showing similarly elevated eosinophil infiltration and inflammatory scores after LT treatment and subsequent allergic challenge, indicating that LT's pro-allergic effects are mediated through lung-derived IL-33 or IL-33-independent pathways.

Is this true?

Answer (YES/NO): NO